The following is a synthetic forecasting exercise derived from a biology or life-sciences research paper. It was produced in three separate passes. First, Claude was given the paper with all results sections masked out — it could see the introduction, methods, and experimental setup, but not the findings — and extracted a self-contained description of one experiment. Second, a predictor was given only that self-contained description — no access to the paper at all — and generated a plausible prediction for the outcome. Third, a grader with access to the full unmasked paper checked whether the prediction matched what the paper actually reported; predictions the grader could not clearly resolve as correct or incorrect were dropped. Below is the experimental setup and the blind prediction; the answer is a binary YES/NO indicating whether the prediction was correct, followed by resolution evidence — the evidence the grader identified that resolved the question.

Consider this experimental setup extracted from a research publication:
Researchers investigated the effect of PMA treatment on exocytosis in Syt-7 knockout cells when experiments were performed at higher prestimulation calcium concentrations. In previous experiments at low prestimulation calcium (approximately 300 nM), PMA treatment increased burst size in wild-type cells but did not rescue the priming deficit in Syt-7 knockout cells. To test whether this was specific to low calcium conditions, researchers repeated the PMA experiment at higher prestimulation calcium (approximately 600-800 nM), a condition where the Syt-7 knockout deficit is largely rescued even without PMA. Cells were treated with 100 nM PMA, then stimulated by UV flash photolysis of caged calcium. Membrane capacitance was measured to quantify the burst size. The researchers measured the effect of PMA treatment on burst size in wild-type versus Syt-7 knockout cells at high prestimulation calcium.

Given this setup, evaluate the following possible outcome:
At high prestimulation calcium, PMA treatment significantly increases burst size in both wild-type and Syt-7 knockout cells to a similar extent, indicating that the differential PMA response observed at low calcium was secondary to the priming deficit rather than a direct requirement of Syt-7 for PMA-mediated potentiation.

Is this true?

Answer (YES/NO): NO